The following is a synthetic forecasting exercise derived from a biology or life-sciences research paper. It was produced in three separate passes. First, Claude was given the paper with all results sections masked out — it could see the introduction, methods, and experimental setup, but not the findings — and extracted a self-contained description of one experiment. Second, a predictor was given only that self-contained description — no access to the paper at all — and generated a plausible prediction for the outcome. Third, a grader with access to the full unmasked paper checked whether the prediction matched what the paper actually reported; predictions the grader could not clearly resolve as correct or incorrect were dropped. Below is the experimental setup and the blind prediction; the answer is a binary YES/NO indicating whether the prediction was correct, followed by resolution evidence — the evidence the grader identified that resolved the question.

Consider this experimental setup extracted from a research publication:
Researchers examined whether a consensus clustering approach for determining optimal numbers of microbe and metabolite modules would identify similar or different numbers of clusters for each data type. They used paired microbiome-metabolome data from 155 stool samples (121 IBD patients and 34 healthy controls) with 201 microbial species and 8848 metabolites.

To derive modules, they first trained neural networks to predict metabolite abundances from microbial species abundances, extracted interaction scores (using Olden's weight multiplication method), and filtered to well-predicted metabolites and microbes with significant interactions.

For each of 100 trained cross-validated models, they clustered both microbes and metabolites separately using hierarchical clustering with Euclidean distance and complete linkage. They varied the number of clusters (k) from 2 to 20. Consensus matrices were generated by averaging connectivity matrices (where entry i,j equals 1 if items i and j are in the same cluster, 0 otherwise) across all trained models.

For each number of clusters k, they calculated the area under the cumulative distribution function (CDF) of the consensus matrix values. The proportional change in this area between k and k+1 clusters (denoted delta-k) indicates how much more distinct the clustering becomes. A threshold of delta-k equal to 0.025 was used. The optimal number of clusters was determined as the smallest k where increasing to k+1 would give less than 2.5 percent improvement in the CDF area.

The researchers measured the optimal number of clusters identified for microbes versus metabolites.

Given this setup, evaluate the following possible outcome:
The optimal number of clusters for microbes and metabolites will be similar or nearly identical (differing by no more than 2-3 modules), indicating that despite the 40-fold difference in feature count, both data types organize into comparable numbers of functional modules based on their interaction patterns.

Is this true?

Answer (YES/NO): YES